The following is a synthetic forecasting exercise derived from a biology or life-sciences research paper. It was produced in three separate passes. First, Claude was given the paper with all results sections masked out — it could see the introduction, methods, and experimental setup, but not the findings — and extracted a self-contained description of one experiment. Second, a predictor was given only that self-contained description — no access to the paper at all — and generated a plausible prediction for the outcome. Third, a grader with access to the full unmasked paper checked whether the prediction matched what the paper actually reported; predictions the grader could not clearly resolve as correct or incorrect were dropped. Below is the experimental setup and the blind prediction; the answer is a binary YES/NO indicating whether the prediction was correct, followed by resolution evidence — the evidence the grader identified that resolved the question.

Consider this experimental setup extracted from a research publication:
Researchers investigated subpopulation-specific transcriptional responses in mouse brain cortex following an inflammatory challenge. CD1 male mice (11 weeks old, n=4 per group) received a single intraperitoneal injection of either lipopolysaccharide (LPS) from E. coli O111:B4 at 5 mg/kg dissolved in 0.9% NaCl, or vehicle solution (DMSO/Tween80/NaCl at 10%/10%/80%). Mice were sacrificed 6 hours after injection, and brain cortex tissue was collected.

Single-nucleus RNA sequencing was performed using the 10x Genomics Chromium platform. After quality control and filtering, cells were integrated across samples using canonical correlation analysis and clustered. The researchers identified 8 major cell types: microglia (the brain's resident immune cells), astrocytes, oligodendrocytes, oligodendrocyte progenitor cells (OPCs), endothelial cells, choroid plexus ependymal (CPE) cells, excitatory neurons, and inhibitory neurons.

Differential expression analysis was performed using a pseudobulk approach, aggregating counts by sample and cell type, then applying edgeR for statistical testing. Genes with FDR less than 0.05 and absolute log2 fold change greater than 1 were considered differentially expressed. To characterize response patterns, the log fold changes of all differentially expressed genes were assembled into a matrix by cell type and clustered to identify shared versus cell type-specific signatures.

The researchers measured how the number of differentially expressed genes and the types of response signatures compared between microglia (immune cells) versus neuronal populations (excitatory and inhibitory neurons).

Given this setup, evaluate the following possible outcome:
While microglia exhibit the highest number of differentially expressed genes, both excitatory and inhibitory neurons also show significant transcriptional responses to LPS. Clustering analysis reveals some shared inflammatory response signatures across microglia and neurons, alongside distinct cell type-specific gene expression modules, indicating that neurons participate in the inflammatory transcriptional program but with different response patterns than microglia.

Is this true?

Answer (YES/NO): NO